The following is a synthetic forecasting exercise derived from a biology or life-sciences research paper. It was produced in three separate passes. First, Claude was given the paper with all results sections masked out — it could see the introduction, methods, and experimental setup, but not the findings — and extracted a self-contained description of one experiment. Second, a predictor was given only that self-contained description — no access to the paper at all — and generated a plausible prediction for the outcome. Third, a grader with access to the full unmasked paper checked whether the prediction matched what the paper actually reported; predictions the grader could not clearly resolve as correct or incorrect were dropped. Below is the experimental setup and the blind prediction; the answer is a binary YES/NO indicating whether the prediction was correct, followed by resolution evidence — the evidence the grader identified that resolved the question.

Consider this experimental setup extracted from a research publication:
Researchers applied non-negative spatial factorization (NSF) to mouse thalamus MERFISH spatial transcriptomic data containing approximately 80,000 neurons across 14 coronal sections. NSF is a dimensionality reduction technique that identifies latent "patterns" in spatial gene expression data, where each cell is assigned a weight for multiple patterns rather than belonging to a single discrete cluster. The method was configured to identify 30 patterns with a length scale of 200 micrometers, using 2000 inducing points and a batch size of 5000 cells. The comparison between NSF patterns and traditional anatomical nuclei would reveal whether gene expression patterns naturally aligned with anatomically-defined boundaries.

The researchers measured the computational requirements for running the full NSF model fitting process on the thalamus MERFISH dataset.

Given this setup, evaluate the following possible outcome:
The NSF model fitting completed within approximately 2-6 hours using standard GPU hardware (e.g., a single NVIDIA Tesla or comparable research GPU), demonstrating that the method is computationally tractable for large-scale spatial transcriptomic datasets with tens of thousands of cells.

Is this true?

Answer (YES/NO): NO